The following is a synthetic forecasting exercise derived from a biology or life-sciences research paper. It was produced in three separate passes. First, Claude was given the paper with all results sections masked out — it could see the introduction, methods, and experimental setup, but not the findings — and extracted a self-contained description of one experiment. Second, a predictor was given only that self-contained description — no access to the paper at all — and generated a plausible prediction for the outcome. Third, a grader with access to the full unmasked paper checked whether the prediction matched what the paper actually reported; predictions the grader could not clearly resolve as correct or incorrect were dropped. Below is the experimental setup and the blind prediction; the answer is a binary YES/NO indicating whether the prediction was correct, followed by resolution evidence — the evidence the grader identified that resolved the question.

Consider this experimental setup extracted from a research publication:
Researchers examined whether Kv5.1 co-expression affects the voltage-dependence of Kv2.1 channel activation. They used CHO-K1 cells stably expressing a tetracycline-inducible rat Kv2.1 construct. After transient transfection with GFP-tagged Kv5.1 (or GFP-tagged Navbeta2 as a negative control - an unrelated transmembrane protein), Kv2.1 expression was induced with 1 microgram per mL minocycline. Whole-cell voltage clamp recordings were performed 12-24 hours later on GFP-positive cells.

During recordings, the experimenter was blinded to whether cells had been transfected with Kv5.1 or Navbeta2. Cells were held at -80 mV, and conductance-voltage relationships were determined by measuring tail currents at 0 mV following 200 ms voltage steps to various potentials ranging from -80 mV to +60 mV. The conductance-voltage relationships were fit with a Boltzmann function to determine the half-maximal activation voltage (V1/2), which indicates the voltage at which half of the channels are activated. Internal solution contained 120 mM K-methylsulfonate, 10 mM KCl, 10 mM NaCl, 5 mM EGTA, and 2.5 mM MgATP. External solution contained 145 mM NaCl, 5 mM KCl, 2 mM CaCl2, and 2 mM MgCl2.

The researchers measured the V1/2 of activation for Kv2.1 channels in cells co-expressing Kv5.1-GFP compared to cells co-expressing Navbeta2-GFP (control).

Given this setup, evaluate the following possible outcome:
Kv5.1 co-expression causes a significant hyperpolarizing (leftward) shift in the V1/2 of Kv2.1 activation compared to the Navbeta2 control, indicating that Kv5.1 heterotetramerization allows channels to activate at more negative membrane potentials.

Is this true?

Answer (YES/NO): NO